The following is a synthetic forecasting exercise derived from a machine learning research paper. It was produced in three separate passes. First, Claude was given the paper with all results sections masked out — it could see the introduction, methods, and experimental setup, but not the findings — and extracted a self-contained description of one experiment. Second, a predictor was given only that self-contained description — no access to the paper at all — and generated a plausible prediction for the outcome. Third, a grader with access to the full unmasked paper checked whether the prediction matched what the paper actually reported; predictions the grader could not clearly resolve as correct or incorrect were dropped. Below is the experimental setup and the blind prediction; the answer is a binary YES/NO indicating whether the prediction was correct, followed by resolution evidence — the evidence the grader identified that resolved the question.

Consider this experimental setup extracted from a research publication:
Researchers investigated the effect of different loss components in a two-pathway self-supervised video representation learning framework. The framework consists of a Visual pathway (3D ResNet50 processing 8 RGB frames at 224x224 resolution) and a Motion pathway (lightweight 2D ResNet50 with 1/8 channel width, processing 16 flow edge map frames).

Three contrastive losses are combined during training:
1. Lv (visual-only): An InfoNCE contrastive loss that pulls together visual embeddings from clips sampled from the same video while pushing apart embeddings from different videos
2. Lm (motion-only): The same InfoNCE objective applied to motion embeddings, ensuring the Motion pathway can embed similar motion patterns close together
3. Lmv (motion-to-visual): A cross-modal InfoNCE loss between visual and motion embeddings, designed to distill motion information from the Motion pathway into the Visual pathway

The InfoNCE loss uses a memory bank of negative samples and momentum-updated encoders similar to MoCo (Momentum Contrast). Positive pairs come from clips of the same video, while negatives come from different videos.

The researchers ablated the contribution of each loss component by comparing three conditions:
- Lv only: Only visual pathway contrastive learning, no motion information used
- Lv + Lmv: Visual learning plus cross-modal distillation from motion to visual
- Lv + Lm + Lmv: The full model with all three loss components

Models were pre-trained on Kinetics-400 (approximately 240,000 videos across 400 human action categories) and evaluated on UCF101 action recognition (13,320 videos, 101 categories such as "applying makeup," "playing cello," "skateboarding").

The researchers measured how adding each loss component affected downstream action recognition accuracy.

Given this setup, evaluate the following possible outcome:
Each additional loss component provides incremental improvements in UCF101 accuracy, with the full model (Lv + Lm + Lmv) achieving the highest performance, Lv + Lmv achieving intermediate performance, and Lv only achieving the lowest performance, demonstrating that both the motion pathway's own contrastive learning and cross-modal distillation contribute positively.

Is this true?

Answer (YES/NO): YES